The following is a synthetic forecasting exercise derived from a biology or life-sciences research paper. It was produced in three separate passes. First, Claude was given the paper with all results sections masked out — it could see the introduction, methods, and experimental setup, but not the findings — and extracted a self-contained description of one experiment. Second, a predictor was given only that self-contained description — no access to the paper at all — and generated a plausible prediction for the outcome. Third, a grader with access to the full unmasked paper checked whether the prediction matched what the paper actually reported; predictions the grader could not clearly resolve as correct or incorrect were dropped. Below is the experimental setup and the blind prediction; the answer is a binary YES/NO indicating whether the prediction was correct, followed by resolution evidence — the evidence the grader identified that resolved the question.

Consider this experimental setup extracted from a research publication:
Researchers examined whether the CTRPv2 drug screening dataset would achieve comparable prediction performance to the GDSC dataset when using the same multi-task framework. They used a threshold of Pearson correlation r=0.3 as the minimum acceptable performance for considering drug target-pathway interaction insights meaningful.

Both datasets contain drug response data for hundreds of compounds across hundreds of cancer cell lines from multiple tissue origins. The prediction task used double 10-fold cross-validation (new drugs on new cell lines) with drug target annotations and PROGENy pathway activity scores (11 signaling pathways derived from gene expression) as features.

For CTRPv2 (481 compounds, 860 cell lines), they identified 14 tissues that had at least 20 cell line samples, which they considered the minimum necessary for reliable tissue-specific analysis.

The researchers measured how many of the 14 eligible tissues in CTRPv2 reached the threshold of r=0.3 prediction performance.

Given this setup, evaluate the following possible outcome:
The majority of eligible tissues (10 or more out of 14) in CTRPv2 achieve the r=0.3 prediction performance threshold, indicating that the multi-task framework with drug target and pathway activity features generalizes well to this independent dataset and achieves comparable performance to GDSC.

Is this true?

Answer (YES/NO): NO